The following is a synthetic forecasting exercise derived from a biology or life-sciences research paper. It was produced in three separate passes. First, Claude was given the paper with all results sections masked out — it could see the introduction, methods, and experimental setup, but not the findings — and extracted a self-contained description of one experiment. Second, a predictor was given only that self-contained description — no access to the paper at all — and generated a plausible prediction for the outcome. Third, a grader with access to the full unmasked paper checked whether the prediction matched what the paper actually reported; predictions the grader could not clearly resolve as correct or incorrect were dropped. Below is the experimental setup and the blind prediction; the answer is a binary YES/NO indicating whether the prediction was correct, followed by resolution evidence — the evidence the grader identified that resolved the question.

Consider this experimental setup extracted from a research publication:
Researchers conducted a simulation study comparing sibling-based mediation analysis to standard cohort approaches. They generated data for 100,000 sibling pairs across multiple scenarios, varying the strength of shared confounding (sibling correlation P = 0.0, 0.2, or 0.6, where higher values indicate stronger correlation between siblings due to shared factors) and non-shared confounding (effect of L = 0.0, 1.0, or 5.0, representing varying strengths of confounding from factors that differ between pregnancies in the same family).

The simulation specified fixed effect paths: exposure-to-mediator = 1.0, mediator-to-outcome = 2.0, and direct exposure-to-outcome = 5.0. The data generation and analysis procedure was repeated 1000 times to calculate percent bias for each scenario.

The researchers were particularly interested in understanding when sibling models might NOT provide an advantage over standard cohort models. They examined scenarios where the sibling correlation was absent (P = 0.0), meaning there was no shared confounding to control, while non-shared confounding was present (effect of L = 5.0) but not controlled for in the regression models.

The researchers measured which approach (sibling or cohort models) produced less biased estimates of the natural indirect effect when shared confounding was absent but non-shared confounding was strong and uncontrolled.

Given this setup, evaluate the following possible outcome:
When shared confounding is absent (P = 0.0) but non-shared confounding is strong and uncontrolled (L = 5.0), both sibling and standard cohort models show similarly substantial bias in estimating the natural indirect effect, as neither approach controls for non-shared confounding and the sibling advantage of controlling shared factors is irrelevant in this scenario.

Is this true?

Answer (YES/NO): NO